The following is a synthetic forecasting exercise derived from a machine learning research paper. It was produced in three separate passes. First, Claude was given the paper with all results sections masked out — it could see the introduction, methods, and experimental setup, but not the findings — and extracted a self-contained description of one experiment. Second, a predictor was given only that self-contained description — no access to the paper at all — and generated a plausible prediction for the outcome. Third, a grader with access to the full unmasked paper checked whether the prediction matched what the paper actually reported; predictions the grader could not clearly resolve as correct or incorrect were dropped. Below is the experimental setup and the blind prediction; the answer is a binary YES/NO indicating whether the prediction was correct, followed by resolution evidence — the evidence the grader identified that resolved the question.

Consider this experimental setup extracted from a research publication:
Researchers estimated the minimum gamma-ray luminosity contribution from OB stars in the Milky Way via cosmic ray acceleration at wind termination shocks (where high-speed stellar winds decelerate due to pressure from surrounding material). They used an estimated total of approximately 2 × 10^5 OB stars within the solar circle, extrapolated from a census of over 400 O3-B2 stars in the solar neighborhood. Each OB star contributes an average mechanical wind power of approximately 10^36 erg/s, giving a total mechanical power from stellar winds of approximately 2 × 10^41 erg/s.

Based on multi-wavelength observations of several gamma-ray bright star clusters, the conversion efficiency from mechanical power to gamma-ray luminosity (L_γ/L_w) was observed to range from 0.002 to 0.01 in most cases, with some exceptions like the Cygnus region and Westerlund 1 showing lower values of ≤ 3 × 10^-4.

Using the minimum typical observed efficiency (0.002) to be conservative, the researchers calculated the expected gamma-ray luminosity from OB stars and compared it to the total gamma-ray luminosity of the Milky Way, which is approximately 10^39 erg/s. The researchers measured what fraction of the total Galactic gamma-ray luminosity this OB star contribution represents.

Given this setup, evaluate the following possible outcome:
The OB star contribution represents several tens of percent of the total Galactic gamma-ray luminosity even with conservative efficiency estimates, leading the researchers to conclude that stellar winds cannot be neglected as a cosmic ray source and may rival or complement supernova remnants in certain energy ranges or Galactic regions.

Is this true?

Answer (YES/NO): YES